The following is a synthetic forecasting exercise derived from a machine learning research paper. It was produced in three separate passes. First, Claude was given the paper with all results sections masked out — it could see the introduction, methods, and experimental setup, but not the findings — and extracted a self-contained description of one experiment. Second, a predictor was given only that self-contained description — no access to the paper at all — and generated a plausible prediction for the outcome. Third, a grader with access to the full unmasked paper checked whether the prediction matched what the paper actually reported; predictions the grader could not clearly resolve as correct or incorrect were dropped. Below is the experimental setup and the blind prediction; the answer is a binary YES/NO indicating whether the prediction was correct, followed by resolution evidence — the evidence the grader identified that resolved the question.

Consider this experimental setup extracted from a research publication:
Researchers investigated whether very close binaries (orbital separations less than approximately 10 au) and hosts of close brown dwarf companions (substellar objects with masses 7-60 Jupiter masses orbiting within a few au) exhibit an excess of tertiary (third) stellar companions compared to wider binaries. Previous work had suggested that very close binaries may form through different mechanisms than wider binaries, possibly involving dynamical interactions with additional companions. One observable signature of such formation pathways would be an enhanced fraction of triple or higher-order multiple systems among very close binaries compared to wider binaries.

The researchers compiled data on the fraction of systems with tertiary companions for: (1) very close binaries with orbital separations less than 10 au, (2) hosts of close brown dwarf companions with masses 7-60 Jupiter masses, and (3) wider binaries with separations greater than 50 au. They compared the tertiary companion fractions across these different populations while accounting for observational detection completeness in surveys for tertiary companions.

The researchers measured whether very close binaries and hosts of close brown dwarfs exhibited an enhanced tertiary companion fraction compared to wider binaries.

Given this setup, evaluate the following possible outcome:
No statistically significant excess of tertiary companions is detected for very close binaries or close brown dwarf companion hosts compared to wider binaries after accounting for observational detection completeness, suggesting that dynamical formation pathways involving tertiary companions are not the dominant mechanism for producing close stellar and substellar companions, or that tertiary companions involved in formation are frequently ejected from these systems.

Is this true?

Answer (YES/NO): NO